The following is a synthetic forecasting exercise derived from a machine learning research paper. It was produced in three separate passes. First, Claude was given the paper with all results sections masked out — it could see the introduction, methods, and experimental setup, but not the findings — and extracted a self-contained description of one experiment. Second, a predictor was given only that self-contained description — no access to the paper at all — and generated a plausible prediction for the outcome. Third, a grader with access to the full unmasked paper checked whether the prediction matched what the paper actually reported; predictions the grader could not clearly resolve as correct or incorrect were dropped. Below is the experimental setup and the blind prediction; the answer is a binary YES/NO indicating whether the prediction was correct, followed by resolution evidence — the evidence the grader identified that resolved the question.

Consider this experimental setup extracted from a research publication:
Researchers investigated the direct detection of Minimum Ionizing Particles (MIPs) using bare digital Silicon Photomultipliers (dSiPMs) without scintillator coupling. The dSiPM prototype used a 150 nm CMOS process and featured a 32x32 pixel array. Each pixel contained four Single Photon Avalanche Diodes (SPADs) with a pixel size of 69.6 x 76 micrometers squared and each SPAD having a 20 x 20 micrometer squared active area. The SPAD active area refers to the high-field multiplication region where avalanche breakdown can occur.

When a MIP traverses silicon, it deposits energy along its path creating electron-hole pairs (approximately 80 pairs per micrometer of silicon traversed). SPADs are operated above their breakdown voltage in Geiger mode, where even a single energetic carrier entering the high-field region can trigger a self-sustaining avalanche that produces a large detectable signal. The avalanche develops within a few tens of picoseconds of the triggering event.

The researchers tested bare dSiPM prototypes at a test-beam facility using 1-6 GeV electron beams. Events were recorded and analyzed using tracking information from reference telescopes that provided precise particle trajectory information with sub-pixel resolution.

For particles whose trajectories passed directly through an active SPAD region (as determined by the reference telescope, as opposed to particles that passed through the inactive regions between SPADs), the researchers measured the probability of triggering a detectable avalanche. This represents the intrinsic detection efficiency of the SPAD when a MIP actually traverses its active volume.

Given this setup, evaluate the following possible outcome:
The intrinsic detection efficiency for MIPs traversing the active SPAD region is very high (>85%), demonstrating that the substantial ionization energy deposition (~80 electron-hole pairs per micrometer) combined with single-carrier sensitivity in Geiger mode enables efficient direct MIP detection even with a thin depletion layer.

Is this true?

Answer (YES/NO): YES